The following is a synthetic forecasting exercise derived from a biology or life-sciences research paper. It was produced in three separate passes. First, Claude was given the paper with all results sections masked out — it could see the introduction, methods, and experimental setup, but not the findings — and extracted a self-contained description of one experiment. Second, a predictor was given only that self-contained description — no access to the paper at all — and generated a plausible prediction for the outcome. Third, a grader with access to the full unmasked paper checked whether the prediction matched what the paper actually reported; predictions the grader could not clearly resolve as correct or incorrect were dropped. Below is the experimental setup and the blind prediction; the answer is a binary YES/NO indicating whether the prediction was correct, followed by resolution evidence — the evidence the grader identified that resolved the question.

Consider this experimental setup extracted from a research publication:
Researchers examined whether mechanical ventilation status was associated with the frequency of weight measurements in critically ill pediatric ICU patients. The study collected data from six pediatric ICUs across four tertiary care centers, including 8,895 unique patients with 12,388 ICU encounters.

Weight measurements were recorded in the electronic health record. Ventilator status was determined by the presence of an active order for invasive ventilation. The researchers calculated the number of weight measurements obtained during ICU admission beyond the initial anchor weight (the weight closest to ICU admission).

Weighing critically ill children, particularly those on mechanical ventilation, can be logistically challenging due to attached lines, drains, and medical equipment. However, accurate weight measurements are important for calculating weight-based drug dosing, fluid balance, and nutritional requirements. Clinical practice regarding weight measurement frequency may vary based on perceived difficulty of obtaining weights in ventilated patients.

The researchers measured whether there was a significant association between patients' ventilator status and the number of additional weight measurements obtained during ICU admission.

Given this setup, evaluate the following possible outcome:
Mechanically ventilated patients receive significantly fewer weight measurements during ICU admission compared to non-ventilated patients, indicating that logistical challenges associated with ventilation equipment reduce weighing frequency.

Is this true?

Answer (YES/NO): NO